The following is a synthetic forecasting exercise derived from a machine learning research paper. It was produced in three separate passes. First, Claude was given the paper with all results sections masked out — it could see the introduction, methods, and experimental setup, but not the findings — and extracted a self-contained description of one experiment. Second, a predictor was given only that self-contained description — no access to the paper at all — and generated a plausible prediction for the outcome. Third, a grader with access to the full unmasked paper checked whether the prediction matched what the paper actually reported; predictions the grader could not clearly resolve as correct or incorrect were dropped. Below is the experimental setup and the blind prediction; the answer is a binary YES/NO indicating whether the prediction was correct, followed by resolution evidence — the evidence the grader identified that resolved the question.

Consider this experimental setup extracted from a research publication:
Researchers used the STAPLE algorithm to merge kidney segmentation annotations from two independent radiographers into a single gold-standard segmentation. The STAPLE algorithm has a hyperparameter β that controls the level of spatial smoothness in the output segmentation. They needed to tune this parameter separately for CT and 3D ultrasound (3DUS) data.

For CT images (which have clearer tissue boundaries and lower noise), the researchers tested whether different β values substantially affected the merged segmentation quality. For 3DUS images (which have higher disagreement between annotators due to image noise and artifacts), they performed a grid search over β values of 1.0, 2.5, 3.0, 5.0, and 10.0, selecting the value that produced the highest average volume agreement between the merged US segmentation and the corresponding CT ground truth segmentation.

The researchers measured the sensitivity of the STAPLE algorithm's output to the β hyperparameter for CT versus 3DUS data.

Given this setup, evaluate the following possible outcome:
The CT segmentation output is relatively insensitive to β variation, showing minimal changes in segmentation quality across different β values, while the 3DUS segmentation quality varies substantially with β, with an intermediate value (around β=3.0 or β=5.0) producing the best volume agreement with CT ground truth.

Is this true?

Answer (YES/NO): NO